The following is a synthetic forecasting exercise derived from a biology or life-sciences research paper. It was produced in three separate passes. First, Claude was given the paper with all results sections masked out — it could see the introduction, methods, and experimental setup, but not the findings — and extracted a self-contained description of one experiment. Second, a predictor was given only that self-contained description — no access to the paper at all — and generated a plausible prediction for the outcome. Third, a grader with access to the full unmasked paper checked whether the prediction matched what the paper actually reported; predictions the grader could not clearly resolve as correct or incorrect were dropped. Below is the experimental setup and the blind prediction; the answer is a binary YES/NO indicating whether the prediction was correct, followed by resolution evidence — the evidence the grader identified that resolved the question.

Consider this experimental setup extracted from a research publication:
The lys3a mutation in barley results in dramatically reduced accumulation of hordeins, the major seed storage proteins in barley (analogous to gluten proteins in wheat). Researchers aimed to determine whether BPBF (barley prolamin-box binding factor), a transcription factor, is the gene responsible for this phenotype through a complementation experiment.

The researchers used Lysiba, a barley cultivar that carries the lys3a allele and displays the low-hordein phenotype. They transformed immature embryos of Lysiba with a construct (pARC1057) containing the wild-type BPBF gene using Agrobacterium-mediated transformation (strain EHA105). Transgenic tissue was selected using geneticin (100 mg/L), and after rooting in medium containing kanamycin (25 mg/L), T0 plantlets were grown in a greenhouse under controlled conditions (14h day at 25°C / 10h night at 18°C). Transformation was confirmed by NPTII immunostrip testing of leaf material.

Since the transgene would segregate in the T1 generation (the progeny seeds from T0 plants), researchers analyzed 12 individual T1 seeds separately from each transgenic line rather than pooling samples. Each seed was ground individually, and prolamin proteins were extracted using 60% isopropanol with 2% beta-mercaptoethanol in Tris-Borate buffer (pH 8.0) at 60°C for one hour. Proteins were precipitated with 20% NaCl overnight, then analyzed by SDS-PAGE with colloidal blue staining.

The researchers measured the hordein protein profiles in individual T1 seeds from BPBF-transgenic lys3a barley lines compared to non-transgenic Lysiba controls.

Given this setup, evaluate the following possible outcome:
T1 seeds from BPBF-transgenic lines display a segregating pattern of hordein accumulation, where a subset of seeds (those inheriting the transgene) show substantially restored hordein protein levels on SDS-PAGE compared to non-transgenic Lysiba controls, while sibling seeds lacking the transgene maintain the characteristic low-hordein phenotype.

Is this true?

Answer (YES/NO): YES